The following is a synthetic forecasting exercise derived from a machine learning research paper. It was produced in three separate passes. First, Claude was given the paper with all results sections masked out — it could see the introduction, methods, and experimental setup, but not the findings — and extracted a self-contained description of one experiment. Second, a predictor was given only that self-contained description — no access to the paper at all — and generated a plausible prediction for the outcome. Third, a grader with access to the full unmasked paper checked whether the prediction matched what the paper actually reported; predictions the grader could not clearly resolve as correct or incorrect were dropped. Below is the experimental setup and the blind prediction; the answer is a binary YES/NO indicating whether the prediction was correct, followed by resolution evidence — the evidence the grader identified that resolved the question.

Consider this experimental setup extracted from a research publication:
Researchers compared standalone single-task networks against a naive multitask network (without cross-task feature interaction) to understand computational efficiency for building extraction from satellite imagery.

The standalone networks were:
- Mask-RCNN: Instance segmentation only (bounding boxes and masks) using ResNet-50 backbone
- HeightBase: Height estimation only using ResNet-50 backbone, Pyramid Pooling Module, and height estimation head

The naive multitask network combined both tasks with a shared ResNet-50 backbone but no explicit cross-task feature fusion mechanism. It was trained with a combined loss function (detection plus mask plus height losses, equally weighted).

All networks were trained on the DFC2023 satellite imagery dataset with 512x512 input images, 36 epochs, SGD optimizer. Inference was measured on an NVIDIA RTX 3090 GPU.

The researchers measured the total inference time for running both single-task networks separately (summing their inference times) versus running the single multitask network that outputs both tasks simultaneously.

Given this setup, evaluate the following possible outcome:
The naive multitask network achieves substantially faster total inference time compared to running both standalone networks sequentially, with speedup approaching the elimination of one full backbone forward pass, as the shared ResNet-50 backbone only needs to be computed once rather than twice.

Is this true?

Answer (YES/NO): YES